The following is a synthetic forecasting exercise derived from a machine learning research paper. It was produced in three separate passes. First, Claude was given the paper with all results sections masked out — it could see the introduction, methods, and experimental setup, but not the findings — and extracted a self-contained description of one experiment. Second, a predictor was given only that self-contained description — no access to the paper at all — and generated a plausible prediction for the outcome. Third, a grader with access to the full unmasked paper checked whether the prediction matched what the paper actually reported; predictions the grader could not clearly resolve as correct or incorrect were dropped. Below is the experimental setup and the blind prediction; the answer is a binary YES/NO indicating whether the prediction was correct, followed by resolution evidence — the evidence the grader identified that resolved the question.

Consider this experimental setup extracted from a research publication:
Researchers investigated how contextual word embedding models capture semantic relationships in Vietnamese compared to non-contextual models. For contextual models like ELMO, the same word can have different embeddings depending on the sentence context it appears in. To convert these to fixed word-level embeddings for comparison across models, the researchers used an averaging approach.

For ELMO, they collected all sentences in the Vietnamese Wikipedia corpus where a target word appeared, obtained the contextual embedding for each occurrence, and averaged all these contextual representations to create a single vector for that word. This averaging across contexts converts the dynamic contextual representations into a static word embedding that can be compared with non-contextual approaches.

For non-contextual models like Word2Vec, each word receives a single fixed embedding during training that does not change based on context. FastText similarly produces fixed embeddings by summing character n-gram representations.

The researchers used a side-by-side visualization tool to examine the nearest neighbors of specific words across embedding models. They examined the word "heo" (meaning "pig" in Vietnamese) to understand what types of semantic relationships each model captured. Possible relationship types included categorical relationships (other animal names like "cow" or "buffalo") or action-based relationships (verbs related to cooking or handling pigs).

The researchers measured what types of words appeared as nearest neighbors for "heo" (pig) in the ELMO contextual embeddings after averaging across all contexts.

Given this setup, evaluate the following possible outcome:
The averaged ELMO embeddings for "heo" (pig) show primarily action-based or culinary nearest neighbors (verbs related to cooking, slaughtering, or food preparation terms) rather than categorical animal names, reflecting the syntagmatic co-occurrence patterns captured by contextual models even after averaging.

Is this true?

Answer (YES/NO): NO